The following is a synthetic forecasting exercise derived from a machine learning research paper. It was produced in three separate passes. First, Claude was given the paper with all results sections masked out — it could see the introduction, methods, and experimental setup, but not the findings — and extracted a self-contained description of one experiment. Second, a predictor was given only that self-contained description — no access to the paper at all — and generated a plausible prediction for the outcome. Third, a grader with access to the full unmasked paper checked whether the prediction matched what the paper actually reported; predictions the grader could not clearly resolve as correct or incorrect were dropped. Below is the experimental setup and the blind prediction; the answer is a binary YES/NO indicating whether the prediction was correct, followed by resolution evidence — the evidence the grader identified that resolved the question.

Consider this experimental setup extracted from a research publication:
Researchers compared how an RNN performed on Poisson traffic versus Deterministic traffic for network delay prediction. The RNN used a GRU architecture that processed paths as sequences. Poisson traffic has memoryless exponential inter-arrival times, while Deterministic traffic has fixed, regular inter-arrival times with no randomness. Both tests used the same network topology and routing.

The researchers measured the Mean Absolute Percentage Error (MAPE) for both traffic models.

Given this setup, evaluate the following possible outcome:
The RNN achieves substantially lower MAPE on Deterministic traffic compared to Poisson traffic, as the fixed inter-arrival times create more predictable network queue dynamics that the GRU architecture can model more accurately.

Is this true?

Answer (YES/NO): NO